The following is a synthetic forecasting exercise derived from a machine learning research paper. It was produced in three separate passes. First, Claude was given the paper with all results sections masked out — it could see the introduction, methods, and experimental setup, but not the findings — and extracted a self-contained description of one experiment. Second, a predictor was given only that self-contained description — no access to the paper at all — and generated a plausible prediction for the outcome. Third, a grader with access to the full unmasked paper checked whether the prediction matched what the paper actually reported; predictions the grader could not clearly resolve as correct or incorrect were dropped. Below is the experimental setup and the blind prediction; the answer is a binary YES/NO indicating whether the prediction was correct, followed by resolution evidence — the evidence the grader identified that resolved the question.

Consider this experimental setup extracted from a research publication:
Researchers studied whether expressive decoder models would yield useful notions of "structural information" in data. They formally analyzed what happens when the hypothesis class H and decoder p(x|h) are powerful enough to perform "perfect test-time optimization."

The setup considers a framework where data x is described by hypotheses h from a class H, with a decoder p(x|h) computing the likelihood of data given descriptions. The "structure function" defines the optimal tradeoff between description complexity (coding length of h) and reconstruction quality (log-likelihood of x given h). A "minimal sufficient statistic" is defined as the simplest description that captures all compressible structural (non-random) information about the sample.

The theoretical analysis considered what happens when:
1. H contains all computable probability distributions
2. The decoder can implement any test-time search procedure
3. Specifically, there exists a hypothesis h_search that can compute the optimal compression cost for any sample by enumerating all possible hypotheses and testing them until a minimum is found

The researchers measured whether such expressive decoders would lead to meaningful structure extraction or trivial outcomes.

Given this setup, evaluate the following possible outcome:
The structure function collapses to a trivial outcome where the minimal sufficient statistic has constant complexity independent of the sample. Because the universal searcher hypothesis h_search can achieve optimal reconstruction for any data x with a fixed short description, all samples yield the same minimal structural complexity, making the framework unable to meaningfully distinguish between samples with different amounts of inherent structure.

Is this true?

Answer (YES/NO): YES